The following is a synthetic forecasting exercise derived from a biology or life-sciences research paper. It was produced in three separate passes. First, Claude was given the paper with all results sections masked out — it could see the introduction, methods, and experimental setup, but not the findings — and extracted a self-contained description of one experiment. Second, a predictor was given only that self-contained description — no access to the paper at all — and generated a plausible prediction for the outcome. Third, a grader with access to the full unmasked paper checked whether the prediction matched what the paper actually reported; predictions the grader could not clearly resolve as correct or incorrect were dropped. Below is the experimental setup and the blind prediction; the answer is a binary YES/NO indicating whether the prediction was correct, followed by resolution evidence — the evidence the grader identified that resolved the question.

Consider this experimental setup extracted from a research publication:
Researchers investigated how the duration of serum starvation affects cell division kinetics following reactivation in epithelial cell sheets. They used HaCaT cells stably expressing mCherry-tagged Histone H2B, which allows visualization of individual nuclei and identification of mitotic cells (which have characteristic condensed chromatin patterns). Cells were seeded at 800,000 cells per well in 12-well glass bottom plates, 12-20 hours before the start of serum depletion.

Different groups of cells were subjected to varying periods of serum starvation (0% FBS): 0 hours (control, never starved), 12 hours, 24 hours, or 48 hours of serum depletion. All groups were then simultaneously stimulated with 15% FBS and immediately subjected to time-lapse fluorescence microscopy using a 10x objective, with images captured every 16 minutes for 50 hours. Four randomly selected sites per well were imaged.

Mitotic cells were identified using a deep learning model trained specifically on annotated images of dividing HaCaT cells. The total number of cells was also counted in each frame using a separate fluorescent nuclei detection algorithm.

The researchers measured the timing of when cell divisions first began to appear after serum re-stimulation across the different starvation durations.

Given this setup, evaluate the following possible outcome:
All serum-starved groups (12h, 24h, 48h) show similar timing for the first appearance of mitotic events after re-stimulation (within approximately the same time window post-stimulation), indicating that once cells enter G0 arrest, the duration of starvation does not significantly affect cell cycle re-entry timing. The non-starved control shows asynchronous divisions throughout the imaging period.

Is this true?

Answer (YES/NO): NO